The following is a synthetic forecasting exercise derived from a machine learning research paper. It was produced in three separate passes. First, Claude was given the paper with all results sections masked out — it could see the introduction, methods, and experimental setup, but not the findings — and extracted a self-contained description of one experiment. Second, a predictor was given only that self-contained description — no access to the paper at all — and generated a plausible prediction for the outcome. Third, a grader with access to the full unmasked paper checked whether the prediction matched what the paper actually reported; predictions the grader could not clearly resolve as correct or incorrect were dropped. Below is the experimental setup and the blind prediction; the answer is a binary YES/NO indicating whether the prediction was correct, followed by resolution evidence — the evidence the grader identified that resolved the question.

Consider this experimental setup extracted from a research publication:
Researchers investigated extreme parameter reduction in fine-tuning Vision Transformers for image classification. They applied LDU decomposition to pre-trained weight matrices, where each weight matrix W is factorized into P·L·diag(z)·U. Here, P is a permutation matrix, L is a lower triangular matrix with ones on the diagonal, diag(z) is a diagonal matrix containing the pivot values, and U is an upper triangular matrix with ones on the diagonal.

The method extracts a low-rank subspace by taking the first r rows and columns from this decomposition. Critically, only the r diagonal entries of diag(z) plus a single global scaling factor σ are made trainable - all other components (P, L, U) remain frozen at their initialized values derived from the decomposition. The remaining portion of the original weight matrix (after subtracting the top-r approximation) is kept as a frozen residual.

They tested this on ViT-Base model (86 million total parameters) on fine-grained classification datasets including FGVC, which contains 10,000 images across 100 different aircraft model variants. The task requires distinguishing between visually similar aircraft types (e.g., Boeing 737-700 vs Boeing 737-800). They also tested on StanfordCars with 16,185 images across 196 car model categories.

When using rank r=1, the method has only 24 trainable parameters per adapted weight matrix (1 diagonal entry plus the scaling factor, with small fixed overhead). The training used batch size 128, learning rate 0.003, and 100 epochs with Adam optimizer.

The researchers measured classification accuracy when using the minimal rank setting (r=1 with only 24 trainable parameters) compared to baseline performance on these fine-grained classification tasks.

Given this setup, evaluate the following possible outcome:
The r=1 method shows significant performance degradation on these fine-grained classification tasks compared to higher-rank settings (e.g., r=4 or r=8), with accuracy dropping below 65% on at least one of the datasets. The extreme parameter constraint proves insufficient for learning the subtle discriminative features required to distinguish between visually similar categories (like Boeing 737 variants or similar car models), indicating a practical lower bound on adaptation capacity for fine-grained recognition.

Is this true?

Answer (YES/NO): YES